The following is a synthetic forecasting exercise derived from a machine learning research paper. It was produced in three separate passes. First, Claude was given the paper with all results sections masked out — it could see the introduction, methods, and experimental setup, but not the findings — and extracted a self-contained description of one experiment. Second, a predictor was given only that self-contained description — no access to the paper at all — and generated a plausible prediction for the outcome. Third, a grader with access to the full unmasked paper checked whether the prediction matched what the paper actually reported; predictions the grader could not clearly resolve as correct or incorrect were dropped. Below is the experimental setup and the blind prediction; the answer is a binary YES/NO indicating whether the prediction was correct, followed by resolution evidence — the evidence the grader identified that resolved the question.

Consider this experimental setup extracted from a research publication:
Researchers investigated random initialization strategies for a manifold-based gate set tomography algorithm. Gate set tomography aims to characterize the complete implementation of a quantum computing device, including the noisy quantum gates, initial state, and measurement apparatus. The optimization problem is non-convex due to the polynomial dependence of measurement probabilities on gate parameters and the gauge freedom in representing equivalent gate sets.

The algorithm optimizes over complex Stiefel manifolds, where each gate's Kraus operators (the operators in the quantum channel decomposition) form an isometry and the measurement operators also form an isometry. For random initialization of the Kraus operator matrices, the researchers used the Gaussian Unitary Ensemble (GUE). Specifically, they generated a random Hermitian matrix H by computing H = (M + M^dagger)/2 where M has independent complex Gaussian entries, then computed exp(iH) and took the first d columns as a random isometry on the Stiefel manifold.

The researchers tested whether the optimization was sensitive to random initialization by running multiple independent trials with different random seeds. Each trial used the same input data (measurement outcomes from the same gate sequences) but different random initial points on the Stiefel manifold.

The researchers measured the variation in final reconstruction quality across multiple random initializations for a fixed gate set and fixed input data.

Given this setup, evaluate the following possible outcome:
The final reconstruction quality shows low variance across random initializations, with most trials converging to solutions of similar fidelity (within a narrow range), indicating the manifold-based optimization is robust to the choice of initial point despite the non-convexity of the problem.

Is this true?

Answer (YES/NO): NO